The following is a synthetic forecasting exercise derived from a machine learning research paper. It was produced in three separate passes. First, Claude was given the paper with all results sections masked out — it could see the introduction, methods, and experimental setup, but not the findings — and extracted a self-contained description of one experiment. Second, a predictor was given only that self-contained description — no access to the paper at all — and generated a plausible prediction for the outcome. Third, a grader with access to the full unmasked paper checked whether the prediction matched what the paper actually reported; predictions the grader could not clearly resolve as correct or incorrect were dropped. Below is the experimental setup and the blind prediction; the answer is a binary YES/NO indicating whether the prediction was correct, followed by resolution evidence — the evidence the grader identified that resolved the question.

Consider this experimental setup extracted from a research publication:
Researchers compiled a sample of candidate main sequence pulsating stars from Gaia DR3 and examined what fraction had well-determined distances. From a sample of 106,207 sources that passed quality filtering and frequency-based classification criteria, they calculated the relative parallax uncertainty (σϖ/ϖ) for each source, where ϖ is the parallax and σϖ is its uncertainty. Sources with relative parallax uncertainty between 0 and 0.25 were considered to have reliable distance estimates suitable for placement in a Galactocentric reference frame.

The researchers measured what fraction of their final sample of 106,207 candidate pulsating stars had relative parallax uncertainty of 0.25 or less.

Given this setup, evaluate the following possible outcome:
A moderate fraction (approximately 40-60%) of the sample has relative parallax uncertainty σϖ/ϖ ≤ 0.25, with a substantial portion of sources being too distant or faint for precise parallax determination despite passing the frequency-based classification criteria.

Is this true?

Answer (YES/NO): NO